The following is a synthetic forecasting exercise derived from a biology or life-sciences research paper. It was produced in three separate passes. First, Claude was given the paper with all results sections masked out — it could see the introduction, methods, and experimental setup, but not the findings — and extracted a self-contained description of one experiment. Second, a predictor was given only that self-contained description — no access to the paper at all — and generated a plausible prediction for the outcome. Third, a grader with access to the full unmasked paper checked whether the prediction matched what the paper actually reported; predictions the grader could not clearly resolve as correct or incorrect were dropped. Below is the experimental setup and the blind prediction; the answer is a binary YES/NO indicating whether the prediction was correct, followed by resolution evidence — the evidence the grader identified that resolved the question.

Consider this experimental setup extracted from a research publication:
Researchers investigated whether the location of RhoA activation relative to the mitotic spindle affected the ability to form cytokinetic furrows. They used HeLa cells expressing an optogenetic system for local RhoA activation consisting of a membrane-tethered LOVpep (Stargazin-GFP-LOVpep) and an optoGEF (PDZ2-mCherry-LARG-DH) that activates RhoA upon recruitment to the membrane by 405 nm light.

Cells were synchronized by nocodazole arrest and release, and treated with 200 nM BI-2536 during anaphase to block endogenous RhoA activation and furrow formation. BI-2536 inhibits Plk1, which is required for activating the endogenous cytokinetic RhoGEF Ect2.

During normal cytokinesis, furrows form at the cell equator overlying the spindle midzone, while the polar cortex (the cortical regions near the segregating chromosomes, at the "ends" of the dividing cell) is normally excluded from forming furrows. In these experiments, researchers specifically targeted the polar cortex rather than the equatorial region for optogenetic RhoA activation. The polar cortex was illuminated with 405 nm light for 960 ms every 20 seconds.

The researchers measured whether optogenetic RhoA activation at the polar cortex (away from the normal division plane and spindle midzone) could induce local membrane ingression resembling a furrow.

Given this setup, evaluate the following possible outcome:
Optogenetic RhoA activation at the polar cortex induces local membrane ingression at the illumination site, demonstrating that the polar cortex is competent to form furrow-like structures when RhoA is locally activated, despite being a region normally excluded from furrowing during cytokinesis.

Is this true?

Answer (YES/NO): YES